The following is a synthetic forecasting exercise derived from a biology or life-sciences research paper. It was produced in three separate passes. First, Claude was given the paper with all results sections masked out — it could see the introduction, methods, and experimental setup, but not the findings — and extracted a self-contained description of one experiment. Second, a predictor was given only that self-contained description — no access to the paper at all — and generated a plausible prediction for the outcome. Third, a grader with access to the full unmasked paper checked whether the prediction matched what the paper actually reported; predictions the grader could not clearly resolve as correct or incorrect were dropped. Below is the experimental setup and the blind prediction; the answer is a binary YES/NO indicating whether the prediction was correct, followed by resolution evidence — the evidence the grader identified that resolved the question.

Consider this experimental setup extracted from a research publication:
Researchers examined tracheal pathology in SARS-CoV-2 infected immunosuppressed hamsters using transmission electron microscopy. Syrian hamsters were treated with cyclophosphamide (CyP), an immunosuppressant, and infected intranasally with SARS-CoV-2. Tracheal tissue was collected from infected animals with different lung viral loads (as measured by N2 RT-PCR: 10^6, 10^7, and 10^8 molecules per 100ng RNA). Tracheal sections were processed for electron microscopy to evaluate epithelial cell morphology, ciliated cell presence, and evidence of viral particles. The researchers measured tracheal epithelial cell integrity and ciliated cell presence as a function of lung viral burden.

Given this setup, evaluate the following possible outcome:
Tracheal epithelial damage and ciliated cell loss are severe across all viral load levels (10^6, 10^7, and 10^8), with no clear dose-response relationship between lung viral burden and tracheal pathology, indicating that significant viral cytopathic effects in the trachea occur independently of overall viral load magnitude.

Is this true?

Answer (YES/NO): NO